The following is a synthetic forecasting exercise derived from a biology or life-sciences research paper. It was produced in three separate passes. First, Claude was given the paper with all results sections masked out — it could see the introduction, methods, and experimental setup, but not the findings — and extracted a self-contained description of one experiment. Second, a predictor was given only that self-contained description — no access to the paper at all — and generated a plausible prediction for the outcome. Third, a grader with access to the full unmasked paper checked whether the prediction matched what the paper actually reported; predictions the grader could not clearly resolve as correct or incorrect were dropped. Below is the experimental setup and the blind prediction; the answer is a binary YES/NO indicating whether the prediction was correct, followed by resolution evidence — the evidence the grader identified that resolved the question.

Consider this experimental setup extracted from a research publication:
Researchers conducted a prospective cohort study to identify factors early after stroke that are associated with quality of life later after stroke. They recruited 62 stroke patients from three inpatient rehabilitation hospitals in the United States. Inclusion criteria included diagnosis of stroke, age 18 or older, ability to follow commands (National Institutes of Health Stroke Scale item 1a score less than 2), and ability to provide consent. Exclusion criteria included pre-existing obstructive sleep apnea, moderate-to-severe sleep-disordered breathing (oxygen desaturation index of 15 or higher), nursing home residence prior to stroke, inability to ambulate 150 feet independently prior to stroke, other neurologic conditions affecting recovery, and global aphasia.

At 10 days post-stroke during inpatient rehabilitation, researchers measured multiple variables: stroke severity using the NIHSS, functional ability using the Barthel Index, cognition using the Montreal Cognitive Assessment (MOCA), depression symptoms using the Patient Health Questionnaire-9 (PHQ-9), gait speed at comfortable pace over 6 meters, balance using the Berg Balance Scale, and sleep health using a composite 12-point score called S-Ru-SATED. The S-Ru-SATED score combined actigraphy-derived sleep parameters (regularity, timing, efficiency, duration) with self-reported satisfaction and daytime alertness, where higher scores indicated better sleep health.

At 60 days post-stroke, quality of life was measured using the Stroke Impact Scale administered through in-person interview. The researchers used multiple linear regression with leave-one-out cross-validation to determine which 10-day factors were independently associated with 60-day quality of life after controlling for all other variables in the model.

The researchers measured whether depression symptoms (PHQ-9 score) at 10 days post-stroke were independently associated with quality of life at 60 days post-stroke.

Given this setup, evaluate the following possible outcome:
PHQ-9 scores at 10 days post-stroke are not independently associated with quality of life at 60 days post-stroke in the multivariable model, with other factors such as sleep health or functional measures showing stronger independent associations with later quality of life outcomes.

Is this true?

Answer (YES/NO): YES